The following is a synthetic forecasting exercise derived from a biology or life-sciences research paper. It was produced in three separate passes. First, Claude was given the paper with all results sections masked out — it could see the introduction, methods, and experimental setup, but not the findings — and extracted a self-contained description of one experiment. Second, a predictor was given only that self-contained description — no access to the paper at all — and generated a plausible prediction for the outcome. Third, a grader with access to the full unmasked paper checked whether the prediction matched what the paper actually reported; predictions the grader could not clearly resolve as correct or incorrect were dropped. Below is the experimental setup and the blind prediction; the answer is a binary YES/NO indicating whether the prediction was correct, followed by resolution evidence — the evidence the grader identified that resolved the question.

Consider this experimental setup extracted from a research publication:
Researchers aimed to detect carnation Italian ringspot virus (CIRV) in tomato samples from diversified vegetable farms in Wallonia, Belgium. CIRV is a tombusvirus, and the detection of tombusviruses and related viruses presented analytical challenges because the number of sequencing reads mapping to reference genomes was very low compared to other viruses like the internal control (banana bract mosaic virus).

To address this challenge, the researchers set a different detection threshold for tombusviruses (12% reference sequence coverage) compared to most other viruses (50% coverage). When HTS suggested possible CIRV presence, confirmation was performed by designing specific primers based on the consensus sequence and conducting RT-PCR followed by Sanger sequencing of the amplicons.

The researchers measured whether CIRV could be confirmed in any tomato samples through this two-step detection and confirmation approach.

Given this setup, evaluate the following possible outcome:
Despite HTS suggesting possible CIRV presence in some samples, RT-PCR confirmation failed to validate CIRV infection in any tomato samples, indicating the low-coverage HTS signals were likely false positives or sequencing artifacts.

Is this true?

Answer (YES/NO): NO